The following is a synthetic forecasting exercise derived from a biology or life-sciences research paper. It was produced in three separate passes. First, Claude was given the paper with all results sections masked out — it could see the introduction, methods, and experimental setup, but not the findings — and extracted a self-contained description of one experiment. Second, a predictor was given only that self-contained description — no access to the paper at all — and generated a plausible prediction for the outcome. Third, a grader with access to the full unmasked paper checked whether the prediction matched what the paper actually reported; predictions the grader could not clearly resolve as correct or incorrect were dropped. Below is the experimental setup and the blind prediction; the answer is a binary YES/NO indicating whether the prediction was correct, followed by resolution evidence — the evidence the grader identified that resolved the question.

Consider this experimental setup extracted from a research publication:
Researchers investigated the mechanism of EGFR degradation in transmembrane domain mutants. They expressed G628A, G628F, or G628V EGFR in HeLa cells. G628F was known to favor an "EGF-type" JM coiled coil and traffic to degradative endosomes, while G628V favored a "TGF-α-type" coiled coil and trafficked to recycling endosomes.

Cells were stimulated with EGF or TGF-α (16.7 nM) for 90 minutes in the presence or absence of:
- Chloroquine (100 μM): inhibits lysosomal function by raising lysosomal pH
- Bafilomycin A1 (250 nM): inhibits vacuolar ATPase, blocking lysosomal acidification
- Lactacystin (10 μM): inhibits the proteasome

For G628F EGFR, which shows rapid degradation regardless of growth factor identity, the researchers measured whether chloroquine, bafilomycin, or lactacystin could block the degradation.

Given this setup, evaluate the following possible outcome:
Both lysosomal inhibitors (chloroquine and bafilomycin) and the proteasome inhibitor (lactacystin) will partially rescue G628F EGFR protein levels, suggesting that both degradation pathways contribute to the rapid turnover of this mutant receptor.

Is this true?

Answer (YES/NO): NO